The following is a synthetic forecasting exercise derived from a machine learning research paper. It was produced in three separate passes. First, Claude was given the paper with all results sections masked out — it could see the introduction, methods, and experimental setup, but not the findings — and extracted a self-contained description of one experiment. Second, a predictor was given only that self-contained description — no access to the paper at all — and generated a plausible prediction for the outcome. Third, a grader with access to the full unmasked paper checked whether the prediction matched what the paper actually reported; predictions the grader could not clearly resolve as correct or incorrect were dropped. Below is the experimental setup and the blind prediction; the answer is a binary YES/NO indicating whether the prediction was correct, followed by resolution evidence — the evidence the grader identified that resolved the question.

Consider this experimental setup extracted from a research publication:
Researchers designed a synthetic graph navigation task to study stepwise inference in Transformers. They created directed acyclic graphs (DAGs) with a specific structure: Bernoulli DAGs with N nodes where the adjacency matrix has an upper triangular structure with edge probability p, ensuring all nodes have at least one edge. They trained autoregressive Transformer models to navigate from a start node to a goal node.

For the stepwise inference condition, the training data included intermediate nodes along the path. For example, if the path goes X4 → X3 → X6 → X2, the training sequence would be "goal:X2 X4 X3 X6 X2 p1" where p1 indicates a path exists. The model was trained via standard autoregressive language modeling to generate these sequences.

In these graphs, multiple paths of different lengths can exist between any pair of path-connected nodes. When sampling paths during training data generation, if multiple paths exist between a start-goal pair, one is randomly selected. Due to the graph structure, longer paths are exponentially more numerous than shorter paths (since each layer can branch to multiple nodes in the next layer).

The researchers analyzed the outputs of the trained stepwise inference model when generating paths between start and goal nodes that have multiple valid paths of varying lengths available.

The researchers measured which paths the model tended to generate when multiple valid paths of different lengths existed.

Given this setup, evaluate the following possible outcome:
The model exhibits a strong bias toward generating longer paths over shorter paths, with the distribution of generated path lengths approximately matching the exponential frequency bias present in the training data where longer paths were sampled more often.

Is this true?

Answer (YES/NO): NO